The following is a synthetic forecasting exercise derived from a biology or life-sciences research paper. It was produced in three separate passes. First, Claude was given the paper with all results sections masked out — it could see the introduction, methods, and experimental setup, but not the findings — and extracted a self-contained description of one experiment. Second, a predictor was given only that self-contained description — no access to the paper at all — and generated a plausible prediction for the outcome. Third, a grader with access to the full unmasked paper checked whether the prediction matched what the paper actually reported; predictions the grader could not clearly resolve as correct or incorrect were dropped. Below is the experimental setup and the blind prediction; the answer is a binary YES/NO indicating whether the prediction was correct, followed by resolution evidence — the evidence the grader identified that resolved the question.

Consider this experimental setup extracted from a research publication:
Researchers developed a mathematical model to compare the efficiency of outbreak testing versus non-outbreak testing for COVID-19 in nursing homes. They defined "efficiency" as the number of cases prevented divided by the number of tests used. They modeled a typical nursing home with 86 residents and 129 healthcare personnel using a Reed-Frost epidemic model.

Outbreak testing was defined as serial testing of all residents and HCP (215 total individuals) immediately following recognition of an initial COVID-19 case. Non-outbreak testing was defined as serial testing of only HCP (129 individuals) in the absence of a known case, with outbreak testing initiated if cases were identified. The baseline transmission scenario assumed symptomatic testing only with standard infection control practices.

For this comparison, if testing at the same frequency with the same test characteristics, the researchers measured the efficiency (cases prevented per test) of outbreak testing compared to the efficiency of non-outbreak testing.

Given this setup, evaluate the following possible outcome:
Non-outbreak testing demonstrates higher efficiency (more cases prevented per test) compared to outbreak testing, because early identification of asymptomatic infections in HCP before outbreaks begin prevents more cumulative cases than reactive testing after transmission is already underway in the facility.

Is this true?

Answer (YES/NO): NO